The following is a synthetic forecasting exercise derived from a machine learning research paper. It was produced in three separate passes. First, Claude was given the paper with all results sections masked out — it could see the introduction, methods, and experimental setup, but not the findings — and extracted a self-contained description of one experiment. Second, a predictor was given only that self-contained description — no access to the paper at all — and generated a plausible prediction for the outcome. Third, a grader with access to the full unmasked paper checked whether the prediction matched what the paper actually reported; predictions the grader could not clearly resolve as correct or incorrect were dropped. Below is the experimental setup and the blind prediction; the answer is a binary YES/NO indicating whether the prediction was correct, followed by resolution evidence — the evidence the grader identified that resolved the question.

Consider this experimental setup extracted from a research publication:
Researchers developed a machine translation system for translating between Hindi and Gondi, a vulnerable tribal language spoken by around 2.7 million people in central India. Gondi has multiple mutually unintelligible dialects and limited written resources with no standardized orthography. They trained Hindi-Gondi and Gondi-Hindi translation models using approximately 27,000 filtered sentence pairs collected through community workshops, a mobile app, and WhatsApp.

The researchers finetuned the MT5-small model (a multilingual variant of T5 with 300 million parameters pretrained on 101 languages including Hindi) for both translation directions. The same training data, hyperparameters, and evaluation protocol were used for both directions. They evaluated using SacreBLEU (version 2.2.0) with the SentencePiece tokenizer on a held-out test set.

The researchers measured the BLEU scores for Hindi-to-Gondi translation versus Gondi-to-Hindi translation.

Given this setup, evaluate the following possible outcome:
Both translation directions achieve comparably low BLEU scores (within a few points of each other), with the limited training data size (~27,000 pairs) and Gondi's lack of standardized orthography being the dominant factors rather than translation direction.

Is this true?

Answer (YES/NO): NO